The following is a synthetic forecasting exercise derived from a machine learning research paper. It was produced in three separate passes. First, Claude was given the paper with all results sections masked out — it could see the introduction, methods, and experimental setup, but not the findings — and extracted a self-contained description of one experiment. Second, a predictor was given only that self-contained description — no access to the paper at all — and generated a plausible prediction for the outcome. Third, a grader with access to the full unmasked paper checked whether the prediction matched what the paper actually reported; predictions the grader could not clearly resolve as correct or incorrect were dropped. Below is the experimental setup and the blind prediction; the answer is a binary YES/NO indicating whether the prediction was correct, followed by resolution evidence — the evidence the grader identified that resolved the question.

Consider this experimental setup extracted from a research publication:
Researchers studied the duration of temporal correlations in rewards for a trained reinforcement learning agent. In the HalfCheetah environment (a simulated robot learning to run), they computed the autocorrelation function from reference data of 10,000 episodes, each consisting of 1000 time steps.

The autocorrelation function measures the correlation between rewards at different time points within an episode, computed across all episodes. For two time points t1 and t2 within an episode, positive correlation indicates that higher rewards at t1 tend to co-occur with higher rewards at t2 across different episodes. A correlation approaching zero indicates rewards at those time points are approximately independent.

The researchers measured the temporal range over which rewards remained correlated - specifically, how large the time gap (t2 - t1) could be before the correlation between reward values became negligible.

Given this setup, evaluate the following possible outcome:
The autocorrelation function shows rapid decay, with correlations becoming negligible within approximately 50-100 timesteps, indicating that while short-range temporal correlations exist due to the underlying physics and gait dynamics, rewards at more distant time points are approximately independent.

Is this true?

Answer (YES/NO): NO